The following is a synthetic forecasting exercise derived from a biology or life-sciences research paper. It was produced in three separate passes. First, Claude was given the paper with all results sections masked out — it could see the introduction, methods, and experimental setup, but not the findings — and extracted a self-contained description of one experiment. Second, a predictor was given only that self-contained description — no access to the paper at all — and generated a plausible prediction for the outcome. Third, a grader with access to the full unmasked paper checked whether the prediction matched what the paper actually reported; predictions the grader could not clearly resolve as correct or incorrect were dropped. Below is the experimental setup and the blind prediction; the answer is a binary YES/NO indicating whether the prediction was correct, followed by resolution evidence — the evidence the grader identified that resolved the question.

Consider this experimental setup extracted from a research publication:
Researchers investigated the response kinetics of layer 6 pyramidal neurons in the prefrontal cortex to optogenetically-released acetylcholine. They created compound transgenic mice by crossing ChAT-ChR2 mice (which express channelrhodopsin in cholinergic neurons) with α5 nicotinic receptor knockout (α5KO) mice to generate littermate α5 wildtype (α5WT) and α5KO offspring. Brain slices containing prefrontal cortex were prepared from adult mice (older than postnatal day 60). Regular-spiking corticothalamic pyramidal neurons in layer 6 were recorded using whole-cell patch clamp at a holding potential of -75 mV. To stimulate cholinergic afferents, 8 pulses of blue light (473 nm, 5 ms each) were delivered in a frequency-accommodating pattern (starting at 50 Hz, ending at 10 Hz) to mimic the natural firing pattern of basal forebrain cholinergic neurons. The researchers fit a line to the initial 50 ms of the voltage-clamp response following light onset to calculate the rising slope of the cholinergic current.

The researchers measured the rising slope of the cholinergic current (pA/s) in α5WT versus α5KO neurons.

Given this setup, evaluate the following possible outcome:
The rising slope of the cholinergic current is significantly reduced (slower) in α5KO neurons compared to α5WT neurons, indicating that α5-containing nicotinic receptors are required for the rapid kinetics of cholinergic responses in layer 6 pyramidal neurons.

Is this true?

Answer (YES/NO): YES